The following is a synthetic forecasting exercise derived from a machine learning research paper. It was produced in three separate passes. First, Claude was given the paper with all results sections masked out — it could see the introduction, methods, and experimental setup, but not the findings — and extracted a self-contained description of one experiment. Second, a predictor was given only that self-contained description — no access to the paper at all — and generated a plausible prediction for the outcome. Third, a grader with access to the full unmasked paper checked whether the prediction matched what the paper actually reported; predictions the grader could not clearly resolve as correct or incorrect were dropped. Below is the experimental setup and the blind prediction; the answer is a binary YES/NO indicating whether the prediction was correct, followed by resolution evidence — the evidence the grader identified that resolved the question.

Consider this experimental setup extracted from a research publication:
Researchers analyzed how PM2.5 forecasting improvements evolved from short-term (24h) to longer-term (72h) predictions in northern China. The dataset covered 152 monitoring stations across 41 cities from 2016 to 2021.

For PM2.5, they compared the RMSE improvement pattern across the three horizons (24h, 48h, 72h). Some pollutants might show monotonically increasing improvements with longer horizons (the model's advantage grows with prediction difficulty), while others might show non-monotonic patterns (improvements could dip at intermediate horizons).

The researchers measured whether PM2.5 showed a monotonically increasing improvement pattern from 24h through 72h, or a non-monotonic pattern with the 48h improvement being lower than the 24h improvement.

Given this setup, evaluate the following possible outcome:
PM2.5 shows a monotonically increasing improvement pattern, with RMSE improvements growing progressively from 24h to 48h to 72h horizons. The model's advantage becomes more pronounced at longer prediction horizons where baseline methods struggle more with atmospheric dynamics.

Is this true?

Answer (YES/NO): NO